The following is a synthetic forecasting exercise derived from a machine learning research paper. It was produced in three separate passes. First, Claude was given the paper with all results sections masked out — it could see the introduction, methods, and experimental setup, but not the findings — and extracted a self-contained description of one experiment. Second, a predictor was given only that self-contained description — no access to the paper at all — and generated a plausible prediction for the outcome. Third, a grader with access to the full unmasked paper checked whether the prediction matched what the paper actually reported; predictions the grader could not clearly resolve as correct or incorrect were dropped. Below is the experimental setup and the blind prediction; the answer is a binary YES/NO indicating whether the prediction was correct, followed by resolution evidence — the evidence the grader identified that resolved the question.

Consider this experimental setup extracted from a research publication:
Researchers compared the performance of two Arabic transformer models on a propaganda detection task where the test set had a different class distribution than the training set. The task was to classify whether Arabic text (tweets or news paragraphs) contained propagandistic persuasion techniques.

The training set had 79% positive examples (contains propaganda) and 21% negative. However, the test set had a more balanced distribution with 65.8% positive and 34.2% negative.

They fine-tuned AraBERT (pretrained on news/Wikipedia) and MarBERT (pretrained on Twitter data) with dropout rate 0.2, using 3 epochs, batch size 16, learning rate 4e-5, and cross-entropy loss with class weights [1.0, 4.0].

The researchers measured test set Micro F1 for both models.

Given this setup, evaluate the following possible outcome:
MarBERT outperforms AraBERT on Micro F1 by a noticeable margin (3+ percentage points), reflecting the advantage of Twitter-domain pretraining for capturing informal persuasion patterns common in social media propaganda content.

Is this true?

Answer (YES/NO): YES